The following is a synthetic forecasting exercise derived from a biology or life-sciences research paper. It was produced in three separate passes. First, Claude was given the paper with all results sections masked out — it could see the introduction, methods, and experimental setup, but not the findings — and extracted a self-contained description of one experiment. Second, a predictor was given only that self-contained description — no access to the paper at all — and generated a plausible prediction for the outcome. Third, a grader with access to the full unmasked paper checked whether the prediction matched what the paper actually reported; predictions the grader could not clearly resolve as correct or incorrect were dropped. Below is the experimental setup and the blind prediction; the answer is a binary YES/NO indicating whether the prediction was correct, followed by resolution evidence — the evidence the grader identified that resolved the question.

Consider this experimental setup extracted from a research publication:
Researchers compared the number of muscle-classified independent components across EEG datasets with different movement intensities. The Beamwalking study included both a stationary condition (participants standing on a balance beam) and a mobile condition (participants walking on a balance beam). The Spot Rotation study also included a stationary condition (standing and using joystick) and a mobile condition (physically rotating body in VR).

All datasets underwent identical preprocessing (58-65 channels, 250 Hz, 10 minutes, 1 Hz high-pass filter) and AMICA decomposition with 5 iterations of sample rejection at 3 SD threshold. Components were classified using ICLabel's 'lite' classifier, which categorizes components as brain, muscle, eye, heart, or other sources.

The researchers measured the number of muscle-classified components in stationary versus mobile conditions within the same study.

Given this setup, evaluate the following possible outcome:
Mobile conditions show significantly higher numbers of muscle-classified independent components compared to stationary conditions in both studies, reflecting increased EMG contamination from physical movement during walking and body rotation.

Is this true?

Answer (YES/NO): NO